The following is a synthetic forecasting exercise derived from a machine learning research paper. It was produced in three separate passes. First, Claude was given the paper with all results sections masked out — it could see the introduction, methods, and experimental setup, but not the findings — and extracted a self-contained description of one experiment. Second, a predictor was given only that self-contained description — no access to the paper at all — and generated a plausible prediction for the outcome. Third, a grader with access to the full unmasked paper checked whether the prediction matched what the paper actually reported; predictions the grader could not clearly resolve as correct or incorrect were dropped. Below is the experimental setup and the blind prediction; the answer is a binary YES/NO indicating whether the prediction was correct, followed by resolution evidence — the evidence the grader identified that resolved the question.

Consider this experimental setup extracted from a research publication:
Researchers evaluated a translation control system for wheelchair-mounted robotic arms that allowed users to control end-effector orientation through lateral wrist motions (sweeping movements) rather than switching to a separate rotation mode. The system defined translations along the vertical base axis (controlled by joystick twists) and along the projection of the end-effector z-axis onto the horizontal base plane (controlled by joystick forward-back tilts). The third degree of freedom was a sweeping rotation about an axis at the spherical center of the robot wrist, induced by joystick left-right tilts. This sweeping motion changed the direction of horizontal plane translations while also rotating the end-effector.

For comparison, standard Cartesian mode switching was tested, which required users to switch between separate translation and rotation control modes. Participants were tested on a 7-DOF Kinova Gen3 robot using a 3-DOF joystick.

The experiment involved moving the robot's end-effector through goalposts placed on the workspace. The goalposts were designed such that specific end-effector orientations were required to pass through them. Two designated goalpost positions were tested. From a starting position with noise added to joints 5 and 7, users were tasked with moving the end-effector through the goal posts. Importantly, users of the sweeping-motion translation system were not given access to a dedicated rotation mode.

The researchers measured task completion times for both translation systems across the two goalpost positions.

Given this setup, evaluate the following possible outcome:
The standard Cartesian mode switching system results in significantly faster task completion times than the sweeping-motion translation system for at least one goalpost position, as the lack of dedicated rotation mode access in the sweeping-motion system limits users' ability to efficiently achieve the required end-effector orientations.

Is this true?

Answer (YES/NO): NO